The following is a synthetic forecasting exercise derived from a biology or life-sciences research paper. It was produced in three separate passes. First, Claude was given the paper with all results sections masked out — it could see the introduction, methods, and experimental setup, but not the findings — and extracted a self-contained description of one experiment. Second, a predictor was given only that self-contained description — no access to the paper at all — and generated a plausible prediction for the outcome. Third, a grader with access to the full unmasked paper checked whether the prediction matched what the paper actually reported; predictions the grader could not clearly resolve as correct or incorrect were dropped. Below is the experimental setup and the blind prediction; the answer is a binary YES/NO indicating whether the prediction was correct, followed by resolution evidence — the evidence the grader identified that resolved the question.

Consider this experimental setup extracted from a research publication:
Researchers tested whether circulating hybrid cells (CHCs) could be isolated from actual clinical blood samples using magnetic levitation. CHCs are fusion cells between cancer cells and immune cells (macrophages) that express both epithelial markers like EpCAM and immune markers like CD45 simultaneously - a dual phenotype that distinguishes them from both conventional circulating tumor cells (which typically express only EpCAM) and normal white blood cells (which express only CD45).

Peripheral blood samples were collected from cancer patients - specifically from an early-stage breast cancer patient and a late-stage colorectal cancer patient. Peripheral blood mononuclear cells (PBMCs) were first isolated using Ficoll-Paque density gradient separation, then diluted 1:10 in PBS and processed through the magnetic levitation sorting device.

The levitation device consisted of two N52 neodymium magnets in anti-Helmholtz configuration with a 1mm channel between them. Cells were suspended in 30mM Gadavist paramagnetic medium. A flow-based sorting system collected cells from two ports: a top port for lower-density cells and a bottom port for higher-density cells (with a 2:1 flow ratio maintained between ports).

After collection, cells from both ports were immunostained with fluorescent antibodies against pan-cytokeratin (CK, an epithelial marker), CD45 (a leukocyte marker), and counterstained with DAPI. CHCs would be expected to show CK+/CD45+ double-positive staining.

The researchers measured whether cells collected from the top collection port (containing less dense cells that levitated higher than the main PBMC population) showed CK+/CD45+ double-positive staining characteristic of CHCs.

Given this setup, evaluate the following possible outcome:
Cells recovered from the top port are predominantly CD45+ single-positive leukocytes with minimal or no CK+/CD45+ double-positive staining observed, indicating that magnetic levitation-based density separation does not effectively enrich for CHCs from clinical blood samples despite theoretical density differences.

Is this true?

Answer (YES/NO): NO